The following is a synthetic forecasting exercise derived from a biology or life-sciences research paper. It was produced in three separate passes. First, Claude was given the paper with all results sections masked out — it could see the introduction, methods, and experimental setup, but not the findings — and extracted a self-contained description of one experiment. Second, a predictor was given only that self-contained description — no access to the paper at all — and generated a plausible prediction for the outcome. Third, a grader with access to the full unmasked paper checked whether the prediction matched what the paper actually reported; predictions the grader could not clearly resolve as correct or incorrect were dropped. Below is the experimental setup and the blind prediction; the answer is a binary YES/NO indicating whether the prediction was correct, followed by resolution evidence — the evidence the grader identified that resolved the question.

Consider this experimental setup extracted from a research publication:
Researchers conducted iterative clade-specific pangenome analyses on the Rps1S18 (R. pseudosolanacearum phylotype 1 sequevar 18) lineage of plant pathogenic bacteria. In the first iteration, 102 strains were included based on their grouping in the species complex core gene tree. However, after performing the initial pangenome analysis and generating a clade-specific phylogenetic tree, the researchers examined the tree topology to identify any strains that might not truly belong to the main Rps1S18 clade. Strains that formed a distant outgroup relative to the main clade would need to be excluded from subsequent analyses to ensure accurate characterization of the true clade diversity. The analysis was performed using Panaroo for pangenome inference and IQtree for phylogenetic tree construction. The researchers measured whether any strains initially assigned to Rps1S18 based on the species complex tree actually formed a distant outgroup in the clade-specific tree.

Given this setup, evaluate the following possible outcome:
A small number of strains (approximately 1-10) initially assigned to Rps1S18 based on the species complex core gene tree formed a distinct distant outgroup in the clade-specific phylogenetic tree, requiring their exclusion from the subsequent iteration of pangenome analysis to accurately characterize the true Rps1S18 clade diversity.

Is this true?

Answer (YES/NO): YES